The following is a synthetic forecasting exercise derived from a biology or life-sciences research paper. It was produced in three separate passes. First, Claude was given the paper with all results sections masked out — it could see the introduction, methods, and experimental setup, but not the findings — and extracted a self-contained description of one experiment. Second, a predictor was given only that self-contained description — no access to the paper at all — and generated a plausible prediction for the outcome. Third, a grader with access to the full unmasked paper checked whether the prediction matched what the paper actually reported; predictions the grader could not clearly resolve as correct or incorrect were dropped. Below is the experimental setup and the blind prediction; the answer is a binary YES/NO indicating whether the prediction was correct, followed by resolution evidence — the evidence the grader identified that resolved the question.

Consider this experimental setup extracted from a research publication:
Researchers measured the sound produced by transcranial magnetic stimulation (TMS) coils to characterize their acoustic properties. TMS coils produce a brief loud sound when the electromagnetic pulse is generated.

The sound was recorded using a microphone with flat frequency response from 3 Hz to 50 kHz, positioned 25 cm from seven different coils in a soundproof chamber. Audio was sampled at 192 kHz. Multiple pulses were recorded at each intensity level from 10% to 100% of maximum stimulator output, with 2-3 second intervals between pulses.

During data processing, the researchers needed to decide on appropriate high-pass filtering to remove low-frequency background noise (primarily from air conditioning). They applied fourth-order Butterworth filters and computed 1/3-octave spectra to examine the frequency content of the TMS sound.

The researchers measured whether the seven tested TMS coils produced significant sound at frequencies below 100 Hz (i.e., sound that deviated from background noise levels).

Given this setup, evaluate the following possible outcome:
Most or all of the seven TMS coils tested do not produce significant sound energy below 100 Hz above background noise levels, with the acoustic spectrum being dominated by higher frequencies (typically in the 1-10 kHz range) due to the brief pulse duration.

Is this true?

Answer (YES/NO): YES